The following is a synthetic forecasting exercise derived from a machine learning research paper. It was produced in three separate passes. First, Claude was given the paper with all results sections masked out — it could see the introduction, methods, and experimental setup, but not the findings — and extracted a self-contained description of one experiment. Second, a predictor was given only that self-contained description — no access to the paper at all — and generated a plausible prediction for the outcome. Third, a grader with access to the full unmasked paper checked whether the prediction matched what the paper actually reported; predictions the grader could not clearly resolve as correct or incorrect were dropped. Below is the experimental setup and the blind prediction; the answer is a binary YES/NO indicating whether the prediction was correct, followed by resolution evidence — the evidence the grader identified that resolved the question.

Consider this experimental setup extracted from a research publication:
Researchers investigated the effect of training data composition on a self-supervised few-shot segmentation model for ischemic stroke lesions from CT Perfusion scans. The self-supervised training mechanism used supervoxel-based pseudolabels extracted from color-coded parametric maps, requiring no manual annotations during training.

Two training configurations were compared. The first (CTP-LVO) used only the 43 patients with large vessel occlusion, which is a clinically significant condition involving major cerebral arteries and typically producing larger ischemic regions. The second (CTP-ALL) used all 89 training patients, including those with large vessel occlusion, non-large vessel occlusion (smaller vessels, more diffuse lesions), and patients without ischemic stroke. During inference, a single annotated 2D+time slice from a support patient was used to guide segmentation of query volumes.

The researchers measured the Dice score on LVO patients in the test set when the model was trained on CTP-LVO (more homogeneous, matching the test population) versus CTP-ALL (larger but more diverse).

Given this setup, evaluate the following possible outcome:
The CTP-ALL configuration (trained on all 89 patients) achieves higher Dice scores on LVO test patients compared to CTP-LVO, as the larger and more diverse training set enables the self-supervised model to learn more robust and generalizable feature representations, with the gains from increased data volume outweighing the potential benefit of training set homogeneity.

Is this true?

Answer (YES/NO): NO